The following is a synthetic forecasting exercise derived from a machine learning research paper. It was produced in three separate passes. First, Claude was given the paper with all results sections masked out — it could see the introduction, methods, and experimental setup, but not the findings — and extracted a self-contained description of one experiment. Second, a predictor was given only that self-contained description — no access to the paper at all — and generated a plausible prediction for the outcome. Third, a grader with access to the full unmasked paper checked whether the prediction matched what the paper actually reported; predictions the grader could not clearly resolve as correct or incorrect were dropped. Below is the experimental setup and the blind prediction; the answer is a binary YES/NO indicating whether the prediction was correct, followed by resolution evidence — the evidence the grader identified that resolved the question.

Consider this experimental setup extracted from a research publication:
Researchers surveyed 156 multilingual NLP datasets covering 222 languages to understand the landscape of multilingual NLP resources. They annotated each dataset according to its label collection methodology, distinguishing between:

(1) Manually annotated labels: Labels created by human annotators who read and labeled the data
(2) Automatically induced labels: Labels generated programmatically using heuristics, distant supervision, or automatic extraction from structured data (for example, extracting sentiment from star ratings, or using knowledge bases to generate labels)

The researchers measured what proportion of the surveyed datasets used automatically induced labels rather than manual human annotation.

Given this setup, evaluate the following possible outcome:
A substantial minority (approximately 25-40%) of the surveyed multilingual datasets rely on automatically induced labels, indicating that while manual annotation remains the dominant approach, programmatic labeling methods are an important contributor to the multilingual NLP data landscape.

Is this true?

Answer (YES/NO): YES